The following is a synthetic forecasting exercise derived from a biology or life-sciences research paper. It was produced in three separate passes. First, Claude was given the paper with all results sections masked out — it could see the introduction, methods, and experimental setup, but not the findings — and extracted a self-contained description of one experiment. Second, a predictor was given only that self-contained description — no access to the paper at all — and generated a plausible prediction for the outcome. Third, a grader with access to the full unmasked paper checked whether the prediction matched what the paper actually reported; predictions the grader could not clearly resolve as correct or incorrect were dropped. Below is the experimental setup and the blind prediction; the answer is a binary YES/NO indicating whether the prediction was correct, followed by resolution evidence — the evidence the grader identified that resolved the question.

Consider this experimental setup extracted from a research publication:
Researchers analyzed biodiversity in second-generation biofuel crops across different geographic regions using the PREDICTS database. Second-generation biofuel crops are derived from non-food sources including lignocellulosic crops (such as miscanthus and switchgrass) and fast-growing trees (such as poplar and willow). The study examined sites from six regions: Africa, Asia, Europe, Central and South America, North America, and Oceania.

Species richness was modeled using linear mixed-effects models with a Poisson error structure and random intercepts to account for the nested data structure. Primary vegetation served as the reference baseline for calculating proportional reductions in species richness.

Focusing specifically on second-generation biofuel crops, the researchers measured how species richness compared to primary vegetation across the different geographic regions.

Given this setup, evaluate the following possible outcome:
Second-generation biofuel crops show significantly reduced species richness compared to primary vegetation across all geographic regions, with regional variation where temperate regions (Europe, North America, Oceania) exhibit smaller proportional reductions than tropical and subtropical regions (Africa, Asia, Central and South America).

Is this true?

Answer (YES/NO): NO